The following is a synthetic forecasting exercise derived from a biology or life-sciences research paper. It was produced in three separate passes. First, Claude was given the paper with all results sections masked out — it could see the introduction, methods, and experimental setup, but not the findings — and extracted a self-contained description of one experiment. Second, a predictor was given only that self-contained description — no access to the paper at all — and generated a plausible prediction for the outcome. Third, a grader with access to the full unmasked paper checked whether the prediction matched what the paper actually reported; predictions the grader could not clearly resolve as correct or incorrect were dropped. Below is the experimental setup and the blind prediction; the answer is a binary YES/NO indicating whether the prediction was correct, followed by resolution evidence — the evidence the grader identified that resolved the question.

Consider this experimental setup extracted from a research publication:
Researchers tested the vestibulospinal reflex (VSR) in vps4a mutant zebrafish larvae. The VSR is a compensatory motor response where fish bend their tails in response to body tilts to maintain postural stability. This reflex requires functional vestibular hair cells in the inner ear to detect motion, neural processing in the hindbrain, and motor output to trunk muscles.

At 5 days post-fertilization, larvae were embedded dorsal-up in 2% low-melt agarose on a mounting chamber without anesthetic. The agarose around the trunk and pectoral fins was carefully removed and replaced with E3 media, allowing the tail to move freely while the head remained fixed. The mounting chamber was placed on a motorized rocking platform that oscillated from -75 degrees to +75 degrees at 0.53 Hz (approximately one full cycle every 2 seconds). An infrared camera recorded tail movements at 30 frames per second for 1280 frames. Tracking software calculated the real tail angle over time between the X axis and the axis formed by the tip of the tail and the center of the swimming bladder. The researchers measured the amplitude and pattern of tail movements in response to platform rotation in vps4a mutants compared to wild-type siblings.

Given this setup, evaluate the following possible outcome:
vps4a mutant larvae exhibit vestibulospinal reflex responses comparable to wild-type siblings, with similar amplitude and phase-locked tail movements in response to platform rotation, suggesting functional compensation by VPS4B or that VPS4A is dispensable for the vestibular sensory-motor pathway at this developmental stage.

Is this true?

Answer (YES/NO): NO